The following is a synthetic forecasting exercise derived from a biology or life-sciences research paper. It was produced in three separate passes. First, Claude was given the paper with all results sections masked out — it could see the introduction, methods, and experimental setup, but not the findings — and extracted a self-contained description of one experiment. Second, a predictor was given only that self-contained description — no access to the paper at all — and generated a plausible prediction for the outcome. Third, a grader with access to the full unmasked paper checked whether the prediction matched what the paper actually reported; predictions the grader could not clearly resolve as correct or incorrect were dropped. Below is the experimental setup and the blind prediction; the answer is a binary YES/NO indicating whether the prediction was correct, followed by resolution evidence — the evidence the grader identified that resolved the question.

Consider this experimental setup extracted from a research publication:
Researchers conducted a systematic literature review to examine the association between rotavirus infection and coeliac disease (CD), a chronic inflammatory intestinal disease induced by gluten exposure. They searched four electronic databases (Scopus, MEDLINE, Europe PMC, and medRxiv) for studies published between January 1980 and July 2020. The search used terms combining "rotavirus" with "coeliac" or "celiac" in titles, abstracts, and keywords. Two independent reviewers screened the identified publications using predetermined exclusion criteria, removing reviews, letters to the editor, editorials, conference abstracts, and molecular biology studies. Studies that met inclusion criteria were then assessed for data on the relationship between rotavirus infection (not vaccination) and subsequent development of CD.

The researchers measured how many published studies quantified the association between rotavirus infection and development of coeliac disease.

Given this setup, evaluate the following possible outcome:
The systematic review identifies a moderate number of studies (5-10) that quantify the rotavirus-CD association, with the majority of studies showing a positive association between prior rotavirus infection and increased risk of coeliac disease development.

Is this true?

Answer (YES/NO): NO